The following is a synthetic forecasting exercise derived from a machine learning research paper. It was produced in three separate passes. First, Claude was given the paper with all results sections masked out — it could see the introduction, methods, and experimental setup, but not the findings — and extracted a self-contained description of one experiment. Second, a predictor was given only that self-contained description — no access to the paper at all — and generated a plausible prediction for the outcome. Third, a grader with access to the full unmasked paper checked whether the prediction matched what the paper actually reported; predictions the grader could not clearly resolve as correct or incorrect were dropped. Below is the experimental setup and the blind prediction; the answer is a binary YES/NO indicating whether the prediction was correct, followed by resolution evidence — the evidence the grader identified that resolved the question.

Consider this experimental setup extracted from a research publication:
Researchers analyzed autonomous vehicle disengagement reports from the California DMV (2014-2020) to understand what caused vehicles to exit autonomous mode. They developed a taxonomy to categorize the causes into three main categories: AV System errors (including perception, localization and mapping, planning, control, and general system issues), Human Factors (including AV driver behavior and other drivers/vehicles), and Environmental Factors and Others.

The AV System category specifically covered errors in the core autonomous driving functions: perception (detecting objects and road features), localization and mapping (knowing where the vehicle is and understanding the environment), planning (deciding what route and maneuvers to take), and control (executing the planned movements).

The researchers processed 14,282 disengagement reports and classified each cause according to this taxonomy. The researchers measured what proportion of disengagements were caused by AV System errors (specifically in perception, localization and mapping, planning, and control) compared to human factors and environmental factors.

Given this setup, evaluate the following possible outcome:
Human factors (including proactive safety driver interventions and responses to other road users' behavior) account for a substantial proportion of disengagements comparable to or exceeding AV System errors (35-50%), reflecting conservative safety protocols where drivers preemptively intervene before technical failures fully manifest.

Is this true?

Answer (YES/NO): NO